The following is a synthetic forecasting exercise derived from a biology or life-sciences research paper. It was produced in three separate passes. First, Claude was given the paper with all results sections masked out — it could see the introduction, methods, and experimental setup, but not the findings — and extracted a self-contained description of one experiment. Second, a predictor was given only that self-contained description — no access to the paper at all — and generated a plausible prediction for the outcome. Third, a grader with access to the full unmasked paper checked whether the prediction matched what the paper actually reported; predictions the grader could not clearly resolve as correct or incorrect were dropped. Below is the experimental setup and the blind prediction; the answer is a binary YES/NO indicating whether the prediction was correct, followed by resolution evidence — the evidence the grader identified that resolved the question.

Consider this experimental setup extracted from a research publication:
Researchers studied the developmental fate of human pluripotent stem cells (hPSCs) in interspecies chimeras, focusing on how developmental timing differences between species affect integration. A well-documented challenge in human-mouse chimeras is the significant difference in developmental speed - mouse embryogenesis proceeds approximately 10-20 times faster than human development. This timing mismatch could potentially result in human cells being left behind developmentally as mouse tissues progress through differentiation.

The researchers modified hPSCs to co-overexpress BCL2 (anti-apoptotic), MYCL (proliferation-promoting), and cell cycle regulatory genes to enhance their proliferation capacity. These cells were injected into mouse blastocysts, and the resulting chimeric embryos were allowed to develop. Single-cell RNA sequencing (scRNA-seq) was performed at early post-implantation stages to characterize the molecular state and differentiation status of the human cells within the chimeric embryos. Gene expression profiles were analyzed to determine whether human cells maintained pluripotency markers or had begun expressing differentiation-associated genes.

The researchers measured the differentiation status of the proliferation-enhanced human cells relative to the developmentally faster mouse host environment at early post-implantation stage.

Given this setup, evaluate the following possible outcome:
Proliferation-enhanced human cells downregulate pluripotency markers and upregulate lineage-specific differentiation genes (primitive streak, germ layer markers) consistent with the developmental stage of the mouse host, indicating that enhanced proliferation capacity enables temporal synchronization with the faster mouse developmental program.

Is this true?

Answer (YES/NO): NO